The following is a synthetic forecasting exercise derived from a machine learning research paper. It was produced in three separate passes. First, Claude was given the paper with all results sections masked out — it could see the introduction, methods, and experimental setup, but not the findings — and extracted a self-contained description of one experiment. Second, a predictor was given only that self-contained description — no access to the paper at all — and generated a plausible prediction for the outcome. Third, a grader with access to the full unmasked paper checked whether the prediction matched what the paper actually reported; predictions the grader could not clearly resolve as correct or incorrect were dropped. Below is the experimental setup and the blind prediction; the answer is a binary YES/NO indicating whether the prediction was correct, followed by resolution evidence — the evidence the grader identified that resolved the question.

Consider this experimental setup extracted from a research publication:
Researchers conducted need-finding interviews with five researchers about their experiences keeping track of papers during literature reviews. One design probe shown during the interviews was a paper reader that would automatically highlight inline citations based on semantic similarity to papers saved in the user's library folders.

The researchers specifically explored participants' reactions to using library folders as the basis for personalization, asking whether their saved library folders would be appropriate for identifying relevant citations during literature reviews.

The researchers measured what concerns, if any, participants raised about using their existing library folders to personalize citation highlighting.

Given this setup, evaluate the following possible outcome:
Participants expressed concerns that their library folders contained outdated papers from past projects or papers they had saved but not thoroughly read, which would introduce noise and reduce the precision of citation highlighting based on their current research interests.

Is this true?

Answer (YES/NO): NO